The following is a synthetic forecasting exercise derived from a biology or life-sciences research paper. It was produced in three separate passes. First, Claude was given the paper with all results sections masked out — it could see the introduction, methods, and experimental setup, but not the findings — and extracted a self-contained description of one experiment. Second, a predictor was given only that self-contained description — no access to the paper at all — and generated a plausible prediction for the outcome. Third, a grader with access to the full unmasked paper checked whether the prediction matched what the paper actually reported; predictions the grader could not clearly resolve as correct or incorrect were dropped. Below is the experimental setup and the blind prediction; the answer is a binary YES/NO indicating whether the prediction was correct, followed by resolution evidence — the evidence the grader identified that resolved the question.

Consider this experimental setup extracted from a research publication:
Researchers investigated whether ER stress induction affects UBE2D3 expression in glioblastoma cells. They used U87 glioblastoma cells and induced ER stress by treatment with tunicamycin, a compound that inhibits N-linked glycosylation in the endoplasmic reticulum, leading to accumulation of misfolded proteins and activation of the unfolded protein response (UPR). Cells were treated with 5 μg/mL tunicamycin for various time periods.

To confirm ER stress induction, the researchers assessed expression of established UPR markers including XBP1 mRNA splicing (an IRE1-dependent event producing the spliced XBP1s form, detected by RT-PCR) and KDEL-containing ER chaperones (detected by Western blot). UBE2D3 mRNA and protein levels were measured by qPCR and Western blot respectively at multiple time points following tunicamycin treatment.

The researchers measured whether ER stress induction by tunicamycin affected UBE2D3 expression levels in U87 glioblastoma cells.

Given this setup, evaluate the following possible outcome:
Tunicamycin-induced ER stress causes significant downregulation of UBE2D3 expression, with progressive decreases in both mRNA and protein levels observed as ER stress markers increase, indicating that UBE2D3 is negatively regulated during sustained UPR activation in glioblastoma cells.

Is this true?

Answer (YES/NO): NO